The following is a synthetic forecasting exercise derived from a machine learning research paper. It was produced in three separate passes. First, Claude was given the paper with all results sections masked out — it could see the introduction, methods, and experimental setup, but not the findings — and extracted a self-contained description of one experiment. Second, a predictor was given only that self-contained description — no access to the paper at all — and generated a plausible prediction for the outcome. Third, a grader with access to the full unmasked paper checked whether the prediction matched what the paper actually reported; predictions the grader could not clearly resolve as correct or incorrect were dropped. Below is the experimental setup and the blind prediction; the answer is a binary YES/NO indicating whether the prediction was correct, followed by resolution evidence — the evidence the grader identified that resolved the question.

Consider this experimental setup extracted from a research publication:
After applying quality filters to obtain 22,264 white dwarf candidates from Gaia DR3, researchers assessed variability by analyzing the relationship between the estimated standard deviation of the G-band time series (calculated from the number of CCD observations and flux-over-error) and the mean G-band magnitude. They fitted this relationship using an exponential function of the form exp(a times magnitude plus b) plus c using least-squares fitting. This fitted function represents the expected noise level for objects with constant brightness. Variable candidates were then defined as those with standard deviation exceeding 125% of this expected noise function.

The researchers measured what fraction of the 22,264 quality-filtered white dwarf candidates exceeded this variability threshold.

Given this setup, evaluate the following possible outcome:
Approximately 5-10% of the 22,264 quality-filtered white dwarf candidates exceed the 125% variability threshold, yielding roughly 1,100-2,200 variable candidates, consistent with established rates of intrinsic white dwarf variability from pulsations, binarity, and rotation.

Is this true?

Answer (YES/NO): YES